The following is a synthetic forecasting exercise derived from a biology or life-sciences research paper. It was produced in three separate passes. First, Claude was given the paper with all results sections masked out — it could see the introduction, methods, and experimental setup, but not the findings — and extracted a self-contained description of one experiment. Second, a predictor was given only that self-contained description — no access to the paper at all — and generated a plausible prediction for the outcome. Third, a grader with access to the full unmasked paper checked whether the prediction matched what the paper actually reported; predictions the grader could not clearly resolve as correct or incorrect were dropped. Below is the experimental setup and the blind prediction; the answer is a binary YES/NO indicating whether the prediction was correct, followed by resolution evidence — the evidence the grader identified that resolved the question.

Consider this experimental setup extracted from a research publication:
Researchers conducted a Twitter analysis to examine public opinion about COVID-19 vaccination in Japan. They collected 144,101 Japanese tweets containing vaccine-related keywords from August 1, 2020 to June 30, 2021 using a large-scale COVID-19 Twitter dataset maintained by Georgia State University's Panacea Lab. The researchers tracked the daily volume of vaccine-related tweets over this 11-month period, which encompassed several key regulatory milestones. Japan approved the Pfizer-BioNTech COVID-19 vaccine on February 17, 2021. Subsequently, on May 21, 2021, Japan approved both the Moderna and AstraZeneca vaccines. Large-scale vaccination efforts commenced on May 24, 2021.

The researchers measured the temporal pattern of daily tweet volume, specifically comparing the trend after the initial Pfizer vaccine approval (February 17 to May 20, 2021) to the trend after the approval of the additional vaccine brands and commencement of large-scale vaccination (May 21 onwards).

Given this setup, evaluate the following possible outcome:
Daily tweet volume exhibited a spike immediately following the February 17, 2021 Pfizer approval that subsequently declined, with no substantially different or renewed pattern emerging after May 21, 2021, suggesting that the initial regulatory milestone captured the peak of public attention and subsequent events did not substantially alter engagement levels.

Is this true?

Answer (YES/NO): NO